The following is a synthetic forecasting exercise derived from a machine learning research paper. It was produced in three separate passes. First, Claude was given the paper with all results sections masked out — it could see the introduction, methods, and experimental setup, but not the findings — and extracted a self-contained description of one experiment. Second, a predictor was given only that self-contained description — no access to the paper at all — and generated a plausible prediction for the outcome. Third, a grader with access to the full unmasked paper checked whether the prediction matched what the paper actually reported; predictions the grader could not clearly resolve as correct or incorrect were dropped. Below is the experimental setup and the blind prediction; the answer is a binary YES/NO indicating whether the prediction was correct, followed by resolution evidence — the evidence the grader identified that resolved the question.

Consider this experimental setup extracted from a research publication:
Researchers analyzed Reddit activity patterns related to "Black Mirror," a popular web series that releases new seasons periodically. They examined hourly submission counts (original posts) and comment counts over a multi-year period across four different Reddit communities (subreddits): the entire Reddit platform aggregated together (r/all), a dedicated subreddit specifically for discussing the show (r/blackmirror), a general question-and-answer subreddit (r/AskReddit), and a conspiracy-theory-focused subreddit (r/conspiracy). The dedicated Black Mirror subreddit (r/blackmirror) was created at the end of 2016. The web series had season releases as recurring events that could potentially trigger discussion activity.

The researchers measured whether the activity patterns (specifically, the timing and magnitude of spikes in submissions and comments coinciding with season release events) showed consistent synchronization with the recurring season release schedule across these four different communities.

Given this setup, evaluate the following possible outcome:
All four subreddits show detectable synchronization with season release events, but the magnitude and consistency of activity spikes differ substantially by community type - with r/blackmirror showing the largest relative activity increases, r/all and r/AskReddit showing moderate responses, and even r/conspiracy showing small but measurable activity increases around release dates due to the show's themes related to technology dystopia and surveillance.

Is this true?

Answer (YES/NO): NO